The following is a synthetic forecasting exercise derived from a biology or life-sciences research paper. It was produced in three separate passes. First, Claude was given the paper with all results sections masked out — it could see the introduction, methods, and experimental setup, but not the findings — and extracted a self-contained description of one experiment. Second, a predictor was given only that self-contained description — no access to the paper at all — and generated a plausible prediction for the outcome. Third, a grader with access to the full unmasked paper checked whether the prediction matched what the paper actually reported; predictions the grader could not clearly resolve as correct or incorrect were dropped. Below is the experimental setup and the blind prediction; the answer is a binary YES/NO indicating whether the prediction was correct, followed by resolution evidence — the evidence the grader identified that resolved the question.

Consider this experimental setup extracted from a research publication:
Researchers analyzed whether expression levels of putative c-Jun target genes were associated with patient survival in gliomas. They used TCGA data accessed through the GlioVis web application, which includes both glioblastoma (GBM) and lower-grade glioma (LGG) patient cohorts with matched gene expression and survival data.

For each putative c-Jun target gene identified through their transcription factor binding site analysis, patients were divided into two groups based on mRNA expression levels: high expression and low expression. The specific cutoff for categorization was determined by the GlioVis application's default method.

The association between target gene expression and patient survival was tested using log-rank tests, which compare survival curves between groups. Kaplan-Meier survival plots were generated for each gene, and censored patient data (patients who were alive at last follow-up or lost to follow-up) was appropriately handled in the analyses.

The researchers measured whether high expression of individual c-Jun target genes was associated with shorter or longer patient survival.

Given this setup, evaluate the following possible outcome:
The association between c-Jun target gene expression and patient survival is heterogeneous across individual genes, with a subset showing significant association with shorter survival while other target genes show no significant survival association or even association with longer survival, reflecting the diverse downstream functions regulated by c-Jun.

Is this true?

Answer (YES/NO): YES